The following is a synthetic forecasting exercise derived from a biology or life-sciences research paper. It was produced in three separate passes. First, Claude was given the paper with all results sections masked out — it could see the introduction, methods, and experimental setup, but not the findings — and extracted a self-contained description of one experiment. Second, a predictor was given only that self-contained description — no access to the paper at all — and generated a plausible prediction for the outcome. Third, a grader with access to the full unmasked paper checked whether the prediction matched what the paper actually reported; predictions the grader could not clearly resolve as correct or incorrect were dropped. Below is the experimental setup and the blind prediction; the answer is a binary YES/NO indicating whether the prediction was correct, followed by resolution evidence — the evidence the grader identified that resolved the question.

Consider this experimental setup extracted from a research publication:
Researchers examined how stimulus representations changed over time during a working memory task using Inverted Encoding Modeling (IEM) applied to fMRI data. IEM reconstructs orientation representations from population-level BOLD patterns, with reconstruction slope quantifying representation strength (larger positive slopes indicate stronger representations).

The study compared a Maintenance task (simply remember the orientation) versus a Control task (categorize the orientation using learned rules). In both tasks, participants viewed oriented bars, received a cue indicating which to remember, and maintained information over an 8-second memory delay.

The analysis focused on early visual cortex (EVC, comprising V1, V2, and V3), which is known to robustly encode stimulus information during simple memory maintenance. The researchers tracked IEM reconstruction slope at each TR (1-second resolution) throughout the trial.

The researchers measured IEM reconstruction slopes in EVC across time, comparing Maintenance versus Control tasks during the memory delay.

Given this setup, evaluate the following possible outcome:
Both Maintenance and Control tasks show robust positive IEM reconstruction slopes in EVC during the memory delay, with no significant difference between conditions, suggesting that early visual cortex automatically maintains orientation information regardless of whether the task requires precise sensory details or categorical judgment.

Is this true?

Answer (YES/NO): NO